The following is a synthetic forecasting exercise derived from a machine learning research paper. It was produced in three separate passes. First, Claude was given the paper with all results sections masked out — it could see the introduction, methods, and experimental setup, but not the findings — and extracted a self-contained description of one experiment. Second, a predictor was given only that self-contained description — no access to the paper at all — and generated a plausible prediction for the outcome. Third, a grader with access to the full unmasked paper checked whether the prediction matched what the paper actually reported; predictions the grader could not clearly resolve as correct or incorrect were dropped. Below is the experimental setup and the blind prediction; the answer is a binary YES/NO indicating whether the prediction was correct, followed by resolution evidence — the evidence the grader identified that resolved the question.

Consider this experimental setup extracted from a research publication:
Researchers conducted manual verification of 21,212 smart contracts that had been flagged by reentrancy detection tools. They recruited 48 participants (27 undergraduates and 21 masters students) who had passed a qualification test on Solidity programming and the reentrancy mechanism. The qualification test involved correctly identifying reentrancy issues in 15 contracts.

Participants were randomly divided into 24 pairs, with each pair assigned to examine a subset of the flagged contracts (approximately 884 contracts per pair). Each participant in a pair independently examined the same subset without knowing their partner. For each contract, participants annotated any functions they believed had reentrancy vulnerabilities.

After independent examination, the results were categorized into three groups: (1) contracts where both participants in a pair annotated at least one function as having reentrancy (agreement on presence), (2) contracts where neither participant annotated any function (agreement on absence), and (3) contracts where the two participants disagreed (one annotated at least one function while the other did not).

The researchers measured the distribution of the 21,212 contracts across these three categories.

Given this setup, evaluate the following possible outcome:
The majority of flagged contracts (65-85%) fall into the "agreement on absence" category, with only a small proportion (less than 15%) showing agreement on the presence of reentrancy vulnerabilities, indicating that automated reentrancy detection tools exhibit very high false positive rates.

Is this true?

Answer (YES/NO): NO